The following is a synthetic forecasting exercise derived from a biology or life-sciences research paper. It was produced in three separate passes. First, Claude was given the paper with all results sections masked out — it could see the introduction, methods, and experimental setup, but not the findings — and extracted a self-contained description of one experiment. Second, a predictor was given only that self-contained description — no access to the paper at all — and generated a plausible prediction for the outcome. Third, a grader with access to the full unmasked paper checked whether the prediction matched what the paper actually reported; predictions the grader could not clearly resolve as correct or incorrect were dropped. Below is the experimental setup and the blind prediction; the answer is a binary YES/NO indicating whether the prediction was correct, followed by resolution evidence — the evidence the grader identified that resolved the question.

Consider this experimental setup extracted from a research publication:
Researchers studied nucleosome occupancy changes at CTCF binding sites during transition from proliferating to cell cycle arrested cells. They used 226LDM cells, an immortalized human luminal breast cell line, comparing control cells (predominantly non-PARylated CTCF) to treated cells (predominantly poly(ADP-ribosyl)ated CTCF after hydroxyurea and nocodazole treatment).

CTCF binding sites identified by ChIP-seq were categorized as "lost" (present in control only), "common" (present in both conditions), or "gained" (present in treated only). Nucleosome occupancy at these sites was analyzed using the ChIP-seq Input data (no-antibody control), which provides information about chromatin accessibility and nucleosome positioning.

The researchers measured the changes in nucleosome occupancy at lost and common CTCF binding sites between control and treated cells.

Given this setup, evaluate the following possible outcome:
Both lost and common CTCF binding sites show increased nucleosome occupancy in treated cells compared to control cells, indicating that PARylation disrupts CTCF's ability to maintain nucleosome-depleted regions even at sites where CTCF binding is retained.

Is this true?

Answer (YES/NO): YES